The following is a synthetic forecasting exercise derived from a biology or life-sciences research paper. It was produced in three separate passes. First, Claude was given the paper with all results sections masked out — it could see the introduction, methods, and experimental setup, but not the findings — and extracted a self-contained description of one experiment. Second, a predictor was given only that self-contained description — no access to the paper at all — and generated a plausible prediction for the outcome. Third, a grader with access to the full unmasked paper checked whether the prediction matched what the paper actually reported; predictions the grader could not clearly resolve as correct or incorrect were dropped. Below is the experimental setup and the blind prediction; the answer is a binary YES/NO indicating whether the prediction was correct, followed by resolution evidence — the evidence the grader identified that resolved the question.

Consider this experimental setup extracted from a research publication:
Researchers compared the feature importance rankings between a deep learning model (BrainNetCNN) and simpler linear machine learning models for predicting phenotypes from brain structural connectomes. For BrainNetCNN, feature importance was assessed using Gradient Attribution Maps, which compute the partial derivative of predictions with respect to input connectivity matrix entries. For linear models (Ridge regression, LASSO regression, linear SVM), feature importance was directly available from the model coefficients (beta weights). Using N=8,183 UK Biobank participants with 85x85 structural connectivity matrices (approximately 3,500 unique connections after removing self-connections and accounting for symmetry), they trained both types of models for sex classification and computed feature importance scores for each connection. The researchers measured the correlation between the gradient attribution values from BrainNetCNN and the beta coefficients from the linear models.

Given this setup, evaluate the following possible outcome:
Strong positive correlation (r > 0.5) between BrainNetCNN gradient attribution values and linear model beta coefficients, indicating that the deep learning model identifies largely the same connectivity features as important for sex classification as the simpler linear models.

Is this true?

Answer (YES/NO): YES